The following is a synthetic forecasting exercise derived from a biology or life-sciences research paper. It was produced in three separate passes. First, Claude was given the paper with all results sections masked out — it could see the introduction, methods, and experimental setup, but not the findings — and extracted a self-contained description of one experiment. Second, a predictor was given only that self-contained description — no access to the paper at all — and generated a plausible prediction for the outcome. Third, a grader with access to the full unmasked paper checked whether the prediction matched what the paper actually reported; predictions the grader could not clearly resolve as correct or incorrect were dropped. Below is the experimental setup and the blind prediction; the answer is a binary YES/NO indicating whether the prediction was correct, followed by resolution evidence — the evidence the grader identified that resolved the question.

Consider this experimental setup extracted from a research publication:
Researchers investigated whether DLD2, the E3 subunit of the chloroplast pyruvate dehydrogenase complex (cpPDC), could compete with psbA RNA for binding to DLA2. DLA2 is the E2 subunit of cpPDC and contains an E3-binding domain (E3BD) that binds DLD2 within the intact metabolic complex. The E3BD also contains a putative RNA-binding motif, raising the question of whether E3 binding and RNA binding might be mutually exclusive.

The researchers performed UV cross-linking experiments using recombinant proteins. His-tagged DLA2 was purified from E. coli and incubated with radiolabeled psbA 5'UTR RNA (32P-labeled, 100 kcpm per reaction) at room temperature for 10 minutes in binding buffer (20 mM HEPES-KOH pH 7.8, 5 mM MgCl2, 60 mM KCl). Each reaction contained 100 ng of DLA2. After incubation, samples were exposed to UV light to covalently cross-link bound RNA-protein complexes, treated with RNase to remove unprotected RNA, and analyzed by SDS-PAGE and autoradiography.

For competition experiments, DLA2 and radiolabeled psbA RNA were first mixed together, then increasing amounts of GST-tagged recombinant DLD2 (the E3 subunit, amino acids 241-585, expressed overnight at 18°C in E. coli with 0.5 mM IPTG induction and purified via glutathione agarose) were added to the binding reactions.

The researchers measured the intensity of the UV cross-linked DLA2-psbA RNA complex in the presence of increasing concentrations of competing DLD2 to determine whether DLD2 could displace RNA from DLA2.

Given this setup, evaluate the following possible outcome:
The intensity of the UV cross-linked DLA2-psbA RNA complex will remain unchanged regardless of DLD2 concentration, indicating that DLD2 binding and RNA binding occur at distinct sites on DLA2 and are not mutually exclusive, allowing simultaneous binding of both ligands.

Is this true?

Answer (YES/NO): NO